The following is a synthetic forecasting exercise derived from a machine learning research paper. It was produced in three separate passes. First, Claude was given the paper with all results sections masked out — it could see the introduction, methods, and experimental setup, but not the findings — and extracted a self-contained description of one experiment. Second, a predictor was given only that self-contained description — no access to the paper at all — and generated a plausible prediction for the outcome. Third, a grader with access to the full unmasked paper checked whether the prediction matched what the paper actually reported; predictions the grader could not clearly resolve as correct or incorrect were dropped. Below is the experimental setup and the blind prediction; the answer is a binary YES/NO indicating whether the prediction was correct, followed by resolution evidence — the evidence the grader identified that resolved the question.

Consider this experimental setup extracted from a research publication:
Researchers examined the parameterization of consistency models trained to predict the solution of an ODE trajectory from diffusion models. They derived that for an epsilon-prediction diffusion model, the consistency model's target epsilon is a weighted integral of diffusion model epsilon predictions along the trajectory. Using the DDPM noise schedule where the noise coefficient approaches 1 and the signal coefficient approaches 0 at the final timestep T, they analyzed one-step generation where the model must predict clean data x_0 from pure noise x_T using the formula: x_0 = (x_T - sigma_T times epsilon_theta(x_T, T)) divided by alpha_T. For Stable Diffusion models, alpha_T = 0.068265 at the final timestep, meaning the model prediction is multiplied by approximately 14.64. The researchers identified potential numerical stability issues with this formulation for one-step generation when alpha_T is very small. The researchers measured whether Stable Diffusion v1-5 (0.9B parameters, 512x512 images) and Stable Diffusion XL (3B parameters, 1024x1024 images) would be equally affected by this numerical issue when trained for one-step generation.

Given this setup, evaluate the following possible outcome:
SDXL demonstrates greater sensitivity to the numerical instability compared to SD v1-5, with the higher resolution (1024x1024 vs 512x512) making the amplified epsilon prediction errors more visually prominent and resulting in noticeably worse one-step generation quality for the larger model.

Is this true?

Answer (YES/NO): NO